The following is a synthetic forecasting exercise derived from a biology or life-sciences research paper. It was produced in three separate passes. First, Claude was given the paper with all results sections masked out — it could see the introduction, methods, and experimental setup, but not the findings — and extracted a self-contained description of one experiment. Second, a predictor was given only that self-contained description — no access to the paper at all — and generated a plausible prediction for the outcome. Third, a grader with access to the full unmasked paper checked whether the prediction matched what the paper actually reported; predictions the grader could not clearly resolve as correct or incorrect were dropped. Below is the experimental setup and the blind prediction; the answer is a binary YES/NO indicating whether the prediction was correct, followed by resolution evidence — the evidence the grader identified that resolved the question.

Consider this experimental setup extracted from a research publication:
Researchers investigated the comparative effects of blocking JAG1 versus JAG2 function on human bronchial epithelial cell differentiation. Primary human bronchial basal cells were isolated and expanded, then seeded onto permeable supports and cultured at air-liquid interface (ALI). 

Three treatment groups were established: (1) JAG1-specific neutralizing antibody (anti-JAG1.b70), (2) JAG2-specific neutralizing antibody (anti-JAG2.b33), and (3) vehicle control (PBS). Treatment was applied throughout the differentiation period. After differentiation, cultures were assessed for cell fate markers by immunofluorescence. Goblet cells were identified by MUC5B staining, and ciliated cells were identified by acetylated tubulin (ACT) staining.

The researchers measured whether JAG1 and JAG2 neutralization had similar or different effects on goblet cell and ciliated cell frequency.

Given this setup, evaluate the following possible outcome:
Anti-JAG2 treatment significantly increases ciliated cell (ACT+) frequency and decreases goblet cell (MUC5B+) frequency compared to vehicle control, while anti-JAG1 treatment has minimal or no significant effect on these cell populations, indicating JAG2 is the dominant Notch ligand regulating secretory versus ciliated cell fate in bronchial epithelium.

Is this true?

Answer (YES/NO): NO